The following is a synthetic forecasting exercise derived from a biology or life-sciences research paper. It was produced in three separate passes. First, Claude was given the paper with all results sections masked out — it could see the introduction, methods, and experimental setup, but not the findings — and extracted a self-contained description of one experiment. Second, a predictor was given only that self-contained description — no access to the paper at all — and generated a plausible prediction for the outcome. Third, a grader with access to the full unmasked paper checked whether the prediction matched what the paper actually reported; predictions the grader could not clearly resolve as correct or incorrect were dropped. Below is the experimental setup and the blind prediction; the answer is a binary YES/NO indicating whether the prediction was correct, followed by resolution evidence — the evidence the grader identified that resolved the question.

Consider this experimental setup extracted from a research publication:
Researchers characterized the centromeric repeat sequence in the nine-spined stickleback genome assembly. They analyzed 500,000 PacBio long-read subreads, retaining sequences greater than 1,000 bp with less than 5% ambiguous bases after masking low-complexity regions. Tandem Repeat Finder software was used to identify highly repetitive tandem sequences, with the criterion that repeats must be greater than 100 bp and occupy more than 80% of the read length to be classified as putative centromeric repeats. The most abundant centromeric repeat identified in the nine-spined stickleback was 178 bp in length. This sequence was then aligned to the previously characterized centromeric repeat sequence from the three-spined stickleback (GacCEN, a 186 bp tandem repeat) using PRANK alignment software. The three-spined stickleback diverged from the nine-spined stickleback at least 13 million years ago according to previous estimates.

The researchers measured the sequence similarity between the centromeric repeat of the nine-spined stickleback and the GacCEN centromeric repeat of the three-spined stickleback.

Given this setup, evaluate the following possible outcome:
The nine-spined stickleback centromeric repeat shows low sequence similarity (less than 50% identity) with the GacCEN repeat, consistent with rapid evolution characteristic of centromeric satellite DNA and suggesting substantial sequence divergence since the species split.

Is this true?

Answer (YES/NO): NO